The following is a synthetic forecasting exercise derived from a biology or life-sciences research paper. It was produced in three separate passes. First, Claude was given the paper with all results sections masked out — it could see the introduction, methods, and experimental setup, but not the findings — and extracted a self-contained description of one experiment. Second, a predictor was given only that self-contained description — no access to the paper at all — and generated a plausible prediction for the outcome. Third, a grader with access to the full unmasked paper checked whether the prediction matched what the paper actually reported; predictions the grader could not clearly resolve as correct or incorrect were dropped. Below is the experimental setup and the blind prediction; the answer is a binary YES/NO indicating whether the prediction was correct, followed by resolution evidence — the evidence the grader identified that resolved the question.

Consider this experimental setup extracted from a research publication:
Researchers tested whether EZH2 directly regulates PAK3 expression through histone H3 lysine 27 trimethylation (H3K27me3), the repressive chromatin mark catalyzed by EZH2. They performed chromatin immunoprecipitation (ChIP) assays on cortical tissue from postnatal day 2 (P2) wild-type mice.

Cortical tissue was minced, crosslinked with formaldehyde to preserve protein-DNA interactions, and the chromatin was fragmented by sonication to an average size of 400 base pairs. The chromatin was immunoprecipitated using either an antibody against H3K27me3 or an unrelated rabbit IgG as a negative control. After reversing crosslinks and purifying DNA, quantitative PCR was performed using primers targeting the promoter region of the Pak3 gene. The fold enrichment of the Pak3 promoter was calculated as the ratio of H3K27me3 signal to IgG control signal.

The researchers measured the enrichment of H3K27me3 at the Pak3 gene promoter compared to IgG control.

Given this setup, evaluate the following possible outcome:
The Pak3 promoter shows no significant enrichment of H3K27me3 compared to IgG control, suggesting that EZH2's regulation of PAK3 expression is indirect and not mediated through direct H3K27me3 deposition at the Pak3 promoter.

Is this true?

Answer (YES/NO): NO